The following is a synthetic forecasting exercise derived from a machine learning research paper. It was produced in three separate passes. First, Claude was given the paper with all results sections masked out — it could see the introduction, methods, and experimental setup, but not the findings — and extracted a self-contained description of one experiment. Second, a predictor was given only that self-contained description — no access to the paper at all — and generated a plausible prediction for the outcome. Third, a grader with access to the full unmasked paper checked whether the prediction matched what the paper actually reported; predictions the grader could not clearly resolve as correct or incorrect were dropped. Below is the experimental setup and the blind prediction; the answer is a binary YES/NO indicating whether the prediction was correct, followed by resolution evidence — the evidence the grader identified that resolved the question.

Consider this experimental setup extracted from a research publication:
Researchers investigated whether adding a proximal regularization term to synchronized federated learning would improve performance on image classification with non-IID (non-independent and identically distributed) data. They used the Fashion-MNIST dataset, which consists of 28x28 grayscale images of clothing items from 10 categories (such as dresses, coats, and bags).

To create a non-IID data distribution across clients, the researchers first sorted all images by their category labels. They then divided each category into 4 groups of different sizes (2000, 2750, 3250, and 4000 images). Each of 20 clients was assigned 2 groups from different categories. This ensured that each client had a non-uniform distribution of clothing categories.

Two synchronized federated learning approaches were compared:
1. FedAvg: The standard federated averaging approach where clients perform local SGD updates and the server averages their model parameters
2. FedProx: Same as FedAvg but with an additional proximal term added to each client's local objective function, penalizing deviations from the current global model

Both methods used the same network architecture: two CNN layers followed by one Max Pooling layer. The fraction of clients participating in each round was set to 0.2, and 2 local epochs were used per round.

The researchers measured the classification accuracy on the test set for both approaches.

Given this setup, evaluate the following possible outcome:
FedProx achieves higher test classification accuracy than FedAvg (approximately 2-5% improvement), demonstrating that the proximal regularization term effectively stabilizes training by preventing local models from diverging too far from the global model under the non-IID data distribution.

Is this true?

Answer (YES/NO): NO